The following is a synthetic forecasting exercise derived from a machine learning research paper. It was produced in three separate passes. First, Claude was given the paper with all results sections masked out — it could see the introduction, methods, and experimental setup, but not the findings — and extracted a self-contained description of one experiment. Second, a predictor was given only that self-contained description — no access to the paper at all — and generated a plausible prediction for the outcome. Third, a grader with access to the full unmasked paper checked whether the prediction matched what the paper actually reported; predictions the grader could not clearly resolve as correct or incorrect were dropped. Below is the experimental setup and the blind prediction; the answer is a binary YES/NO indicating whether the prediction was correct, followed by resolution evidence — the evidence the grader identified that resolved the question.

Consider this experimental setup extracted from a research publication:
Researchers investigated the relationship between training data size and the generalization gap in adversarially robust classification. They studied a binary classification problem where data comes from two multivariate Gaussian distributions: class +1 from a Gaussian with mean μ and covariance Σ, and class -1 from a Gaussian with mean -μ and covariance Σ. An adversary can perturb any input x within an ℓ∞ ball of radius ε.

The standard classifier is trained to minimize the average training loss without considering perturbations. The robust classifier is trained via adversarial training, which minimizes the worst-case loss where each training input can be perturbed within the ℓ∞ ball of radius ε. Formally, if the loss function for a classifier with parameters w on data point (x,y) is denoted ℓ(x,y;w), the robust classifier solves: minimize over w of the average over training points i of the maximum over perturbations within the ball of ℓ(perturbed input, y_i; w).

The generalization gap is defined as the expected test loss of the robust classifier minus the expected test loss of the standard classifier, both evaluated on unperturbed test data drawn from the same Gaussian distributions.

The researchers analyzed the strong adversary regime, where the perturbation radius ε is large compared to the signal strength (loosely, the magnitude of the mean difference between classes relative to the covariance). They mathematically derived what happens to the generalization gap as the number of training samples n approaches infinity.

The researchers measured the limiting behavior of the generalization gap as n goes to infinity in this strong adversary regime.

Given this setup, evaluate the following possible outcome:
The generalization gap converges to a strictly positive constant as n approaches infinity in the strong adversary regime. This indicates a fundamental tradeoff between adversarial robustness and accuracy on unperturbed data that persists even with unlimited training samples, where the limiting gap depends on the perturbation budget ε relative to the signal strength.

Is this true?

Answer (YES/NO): YES